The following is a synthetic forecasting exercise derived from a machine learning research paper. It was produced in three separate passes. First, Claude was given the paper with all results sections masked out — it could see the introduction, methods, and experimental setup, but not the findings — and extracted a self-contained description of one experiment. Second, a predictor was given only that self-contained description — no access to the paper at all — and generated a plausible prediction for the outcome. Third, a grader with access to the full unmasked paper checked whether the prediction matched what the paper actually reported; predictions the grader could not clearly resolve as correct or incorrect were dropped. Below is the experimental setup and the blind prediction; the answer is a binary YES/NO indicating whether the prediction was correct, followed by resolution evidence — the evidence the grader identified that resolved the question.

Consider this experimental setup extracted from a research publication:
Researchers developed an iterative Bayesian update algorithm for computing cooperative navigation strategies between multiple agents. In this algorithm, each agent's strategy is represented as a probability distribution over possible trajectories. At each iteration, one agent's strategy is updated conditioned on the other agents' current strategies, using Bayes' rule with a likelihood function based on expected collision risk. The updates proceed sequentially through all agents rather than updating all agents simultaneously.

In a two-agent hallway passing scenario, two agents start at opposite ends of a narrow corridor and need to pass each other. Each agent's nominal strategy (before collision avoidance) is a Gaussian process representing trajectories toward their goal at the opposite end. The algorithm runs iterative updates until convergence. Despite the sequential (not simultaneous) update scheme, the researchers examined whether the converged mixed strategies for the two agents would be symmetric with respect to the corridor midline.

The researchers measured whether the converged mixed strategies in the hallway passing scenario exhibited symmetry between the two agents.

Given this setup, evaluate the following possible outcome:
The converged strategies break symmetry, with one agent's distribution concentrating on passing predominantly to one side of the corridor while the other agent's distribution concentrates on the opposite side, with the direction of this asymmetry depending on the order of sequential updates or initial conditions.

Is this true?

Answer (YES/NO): NO